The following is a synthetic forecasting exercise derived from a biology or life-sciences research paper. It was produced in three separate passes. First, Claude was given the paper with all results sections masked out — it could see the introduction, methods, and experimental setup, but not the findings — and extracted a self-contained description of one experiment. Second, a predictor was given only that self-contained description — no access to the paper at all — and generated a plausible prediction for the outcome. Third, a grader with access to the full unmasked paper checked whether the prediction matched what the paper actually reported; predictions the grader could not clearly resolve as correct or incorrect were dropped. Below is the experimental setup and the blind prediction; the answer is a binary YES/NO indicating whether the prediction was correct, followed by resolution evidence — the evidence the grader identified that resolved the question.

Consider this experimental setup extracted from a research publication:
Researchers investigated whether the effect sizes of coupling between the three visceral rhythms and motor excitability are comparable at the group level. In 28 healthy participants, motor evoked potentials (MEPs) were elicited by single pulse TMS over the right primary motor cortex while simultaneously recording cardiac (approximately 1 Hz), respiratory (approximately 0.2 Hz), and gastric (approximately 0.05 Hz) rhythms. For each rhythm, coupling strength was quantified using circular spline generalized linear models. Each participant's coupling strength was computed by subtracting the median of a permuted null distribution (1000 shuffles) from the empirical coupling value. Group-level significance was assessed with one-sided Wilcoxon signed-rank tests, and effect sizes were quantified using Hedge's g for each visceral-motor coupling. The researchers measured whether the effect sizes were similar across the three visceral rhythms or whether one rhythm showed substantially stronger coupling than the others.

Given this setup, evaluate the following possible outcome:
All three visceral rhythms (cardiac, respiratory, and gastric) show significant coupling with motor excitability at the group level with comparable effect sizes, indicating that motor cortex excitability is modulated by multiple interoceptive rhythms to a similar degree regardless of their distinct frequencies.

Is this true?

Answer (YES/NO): YES